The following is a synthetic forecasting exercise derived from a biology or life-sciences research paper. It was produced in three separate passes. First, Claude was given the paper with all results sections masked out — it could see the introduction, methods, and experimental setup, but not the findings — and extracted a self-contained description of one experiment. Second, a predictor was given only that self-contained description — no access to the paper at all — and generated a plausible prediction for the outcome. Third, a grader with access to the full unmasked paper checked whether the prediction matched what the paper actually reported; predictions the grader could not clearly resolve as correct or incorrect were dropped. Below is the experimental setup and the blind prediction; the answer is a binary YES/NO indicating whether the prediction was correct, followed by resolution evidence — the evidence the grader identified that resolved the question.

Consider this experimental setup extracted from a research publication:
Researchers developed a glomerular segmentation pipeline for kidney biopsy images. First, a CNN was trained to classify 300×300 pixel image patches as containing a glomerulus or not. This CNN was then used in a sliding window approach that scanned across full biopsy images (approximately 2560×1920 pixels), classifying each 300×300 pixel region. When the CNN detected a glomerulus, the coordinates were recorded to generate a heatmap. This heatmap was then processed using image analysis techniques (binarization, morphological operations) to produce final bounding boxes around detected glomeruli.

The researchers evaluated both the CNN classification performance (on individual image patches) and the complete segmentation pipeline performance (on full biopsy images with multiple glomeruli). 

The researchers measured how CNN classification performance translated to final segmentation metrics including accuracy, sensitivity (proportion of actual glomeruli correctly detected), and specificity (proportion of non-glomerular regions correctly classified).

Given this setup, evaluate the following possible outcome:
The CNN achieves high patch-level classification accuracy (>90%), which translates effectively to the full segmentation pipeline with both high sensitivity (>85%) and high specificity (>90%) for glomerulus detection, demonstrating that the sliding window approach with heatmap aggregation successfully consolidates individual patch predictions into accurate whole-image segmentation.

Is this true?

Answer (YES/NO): NO